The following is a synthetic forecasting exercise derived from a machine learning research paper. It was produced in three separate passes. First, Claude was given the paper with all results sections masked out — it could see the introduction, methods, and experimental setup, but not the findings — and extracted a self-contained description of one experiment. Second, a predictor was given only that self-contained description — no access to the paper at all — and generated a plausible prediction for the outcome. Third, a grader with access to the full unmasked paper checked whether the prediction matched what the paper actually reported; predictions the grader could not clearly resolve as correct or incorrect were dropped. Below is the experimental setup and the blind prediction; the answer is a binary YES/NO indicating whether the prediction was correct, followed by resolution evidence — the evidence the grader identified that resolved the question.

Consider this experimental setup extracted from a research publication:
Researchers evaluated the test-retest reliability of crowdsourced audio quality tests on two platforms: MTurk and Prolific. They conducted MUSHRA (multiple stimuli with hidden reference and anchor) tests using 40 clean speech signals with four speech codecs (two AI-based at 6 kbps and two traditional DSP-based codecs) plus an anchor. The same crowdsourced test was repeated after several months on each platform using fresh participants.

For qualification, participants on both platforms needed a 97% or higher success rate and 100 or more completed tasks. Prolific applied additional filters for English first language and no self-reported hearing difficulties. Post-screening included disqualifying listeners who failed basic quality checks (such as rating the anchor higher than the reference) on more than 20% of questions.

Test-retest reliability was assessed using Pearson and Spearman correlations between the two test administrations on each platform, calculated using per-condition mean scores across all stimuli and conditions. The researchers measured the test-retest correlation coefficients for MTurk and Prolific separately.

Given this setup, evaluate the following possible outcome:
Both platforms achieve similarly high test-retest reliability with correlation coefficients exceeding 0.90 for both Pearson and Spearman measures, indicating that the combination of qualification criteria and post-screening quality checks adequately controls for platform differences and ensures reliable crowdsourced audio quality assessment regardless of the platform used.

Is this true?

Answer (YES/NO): YES